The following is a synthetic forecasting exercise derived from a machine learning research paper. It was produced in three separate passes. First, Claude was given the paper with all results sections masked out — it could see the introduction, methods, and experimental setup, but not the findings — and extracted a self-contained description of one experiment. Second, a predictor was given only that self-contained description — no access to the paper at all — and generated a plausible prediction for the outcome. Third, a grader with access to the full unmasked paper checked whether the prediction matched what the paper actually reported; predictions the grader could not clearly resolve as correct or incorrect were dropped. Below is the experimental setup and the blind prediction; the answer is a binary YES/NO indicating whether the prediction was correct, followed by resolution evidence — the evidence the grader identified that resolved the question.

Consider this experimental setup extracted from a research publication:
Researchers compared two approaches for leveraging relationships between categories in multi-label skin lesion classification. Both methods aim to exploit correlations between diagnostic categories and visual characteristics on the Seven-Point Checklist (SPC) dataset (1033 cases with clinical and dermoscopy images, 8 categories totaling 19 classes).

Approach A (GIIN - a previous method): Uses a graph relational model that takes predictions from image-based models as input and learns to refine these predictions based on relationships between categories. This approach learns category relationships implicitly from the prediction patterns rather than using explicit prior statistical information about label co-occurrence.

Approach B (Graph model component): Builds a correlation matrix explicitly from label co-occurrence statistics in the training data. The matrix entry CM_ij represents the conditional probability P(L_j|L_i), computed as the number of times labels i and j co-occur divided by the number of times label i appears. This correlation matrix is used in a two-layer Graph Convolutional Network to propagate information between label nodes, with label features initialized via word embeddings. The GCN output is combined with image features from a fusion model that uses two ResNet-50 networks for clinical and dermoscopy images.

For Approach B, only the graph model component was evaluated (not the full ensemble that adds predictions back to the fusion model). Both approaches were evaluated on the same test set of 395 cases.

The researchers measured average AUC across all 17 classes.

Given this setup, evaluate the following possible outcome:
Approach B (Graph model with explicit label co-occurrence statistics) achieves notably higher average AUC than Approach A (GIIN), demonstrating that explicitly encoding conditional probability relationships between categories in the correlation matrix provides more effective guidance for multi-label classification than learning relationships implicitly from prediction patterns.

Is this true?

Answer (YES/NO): NO